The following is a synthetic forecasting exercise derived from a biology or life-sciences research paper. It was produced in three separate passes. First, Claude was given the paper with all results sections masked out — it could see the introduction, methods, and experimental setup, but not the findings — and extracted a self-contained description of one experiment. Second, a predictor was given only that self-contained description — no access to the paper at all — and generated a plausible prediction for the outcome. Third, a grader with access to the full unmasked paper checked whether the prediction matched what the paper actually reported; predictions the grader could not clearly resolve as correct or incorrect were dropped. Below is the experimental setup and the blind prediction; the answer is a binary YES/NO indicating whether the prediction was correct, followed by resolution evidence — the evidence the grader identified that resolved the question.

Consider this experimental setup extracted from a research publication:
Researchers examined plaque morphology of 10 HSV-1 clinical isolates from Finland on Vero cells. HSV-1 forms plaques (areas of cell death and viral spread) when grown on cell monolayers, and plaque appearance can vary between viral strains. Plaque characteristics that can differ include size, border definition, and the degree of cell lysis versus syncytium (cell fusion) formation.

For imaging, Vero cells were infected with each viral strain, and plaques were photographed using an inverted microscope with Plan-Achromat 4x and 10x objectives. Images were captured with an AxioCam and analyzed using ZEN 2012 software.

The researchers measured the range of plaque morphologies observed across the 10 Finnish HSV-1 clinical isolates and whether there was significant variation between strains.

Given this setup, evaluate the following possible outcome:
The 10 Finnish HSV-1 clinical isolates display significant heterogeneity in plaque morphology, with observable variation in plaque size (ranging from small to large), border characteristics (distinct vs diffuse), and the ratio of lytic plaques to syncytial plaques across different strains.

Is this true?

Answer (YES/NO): NO